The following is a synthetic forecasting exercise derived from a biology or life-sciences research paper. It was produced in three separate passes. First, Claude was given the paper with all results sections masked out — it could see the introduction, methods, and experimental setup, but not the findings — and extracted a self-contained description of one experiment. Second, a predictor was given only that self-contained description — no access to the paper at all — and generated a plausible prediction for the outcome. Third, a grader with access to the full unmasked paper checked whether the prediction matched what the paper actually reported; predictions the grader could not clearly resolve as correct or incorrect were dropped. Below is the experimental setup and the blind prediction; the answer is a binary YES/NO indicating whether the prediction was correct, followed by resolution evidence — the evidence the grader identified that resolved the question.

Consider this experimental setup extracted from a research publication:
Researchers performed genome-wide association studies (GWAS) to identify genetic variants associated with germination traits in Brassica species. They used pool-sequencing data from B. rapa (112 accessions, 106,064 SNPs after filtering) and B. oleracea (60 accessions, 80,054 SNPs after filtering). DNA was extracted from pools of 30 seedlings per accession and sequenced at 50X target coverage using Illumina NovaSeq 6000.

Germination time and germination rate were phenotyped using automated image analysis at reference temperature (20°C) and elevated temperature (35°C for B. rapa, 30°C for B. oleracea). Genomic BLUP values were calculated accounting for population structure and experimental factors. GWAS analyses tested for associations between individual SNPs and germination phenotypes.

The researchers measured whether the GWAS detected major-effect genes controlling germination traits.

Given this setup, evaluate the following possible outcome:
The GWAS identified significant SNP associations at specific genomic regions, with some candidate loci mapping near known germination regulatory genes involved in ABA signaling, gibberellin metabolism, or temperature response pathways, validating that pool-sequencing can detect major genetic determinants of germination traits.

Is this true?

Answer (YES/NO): NO